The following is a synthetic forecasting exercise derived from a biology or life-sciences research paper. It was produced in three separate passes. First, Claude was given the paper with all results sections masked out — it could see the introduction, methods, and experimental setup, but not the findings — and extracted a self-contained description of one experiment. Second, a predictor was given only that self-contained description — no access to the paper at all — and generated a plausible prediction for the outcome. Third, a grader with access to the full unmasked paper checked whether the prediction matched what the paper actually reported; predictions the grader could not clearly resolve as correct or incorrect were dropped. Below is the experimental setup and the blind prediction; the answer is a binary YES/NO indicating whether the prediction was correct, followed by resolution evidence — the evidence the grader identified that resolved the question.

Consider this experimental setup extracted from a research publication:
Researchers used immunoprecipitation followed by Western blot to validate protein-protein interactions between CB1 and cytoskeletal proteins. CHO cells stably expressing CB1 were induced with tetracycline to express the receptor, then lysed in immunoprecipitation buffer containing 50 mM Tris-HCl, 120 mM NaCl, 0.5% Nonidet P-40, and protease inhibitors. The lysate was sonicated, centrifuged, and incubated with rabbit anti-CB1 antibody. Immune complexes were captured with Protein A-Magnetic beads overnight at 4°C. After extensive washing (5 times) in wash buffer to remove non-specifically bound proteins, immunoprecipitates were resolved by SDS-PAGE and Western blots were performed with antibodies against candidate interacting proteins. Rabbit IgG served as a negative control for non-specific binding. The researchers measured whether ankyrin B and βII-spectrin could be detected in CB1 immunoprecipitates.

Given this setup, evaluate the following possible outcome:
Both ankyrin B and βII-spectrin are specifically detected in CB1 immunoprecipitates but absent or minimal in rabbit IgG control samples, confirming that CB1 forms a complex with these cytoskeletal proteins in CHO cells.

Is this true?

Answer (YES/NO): NO